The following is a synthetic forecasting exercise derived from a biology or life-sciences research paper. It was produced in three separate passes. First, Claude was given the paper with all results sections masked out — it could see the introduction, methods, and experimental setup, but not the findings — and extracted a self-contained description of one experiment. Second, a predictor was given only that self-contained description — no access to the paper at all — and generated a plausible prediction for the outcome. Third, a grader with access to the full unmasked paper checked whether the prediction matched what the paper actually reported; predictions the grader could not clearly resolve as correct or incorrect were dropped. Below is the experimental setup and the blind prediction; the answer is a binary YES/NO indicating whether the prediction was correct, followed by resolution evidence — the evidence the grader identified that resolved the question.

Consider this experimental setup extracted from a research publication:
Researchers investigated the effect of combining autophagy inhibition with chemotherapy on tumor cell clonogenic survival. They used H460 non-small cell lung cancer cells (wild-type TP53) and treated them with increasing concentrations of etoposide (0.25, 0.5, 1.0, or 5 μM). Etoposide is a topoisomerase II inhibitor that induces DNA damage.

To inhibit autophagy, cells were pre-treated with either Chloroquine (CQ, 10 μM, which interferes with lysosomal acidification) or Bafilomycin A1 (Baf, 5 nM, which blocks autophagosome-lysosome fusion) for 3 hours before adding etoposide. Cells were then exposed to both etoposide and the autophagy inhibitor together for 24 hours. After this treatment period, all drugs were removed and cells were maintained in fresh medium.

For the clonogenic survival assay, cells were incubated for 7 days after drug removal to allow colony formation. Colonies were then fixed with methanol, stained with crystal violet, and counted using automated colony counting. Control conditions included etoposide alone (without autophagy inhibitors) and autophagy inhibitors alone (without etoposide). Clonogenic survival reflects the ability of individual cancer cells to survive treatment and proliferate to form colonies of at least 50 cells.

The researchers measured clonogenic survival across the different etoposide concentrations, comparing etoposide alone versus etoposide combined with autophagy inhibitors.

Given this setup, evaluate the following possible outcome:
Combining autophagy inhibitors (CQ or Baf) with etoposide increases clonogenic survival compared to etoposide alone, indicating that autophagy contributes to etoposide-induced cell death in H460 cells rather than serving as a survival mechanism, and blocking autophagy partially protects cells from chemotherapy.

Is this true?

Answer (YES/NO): NO